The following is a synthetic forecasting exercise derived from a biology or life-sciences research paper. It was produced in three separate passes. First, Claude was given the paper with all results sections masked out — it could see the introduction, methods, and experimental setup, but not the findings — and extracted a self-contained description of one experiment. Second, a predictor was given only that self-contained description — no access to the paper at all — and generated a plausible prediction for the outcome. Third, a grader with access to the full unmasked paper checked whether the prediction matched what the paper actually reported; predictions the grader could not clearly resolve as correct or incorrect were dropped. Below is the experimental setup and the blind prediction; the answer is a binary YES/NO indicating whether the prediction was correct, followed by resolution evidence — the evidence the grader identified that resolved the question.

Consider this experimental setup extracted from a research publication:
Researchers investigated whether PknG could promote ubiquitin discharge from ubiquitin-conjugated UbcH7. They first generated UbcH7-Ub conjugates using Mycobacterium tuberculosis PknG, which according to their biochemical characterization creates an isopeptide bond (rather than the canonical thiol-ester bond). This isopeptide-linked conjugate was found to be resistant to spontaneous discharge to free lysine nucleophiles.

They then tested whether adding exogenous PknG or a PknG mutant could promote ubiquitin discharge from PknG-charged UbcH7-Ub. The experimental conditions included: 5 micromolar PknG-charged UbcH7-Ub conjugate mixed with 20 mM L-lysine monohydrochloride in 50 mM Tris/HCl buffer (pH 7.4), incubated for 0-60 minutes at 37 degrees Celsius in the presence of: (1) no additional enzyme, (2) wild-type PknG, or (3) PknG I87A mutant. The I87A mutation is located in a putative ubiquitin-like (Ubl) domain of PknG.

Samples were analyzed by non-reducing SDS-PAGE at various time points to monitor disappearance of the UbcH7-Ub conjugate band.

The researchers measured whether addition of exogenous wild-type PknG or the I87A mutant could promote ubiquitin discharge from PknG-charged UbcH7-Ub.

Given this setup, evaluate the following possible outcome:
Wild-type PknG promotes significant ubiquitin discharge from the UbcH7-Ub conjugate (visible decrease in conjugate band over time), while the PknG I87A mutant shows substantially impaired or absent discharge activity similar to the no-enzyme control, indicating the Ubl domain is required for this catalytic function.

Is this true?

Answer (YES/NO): YES